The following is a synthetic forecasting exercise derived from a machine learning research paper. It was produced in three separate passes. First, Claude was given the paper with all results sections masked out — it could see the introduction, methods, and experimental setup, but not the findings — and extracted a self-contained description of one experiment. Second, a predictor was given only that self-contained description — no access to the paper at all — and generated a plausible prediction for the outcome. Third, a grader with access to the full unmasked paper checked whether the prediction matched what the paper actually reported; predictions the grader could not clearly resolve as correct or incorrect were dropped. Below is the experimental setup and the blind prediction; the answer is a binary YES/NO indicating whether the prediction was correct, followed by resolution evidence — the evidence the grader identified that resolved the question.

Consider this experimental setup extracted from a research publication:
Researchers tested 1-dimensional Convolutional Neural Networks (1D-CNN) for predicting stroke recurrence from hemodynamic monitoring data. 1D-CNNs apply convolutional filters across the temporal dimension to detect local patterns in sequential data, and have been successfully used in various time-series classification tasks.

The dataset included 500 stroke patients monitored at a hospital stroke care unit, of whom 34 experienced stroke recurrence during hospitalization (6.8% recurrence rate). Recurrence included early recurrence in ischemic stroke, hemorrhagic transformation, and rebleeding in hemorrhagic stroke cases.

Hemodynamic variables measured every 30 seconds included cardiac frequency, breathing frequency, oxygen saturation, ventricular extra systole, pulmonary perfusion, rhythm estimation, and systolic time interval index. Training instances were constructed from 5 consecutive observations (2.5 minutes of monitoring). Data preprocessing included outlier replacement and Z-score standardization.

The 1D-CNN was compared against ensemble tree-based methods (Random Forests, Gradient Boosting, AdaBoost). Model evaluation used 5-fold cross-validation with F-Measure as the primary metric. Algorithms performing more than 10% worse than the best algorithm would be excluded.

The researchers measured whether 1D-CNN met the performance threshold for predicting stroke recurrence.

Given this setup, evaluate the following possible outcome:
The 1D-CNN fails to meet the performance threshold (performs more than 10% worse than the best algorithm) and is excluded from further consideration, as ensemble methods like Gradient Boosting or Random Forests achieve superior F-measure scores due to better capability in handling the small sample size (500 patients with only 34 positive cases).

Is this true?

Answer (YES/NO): YES